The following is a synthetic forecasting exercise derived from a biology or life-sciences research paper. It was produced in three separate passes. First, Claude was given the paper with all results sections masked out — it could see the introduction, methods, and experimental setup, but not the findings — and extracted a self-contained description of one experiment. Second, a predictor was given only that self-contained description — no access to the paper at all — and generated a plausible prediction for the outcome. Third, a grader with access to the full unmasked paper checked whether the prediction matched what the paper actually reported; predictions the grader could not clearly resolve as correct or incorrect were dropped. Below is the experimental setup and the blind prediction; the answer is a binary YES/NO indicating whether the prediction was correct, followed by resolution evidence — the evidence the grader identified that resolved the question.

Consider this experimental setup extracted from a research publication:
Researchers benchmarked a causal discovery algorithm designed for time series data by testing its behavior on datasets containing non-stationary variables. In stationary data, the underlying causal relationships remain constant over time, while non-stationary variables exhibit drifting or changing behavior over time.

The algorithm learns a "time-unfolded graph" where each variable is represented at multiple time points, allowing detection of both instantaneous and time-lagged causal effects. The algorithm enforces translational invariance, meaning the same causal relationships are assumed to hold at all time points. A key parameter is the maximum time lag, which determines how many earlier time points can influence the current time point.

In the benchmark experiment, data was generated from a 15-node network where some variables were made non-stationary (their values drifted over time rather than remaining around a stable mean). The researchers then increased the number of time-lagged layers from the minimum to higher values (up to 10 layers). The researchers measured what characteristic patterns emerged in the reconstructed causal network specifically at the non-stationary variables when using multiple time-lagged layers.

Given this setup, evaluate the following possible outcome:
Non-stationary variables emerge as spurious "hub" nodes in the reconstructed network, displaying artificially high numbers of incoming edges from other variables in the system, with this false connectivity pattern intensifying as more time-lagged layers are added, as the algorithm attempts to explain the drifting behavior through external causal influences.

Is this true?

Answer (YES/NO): NO